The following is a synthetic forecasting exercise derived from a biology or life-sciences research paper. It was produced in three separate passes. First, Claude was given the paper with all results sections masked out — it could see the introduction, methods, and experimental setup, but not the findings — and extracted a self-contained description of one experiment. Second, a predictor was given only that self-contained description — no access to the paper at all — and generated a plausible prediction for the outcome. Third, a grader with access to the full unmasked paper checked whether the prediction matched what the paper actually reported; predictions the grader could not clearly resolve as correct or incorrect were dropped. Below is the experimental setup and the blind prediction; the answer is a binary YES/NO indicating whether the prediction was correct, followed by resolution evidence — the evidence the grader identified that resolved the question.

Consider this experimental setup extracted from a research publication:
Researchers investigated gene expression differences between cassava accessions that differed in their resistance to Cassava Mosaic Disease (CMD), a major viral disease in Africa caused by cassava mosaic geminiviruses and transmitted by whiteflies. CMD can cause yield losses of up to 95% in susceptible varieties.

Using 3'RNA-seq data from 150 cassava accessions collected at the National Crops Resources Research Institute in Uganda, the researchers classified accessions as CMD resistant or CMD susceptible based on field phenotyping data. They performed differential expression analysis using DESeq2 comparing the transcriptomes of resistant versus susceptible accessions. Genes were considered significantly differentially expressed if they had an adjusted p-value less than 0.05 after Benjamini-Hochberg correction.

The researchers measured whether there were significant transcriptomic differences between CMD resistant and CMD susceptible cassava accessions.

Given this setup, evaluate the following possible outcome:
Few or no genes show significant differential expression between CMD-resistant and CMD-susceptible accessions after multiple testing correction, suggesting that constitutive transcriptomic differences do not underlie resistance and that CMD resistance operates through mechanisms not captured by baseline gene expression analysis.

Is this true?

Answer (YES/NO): NO